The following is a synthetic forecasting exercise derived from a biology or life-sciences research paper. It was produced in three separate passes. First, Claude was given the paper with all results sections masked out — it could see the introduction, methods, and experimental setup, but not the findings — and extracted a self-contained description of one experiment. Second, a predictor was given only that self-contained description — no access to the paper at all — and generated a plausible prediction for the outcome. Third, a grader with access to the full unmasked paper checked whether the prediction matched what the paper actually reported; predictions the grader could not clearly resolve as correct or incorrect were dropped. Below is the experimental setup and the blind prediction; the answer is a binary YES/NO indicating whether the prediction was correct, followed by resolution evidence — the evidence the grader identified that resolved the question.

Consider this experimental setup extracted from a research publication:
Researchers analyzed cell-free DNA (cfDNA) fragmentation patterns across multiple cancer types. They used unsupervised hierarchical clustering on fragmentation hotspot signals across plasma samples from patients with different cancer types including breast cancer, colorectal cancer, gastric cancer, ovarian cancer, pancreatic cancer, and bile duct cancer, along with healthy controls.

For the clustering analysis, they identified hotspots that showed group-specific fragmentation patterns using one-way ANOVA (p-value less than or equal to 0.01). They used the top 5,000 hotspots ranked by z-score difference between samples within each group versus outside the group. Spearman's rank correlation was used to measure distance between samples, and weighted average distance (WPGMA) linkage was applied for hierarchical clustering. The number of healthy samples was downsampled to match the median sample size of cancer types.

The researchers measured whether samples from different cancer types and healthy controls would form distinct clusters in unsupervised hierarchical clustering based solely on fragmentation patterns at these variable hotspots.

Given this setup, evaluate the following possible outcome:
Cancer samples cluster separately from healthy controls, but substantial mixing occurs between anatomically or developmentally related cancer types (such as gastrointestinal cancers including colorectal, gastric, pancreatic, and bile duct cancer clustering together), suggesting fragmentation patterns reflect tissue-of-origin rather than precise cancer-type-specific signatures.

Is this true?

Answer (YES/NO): NO